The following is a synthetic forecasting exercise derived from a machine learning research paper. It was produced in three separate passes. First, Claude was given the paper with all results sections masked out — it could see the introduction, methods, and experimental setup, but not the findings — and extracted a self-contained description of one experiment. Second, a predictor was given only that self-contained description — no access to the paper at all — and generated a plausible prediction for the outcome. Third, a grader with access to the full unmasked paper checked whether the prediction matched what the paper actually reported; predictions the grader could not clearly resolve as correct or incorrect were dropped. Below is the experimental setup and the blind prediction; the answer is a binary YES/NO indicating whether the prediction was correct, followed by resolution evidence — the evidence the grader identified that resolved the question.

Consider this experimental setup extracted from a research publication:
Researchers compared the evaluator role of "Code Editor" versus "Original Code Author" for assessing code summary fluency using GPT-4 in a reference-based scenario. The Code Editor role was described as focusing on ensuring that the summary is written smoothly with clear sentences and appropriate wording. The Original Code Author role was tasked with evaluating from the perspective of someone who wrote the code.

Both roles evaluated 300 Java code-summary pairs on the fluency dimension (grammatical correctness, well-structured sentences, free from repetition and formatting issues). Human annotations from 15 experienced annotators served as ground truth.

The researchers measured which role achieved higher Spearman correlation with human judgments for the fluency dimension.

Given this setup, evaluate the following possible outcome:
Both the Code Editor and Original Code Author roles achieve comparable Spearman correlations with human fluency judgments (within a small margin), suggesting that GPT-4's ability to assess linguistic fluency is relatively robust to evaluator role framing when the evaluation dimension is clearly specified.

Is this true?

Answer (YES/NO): YES